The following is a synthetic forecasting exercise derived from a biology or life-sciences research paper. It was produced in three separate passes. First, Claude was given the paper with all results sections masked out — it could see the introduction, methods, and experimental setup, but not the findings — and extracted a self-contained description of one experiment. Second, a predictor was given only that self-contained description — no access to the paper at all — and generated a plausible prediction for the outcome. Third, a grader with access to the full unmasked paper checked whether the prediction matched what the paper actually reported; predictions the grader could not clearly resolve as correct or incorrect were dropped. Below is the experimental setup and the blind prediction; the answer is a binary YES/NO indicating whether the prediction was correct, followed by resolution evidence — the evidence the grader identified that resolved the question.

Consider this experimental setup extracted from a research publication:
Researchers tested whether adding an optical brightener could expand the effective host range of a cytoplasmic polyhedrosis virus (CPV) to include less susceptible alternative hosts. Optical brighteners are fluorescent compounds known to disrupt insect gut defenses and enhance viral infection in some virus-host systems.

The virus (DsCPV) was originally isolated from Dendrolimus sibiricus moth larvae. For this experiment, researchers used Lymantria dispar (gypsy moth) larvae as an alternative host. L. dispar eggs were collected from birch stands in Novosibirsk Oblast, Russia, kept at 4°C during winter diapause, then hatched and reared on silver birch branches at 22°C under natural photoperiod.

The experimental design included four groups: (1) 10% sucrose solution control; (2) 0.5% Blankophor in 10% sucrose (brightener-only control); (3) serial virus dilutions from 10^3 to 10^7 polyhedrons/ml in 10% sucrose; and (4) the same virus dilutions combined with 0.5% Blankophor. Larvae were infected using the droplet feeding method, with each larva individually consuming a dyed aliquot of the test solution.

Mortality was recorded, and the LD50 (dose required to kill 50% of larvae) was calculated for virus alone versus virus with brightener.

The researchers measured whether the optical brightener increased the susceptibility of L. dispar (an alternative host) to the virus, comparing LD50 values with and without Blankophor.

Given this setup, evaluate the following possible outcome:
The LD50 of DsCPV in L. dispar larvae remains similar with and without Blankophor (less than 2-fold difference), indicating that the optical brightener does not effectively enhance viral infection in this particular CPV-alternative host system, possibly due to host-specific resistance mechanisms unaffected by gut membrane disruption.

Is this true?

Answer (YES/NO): NO